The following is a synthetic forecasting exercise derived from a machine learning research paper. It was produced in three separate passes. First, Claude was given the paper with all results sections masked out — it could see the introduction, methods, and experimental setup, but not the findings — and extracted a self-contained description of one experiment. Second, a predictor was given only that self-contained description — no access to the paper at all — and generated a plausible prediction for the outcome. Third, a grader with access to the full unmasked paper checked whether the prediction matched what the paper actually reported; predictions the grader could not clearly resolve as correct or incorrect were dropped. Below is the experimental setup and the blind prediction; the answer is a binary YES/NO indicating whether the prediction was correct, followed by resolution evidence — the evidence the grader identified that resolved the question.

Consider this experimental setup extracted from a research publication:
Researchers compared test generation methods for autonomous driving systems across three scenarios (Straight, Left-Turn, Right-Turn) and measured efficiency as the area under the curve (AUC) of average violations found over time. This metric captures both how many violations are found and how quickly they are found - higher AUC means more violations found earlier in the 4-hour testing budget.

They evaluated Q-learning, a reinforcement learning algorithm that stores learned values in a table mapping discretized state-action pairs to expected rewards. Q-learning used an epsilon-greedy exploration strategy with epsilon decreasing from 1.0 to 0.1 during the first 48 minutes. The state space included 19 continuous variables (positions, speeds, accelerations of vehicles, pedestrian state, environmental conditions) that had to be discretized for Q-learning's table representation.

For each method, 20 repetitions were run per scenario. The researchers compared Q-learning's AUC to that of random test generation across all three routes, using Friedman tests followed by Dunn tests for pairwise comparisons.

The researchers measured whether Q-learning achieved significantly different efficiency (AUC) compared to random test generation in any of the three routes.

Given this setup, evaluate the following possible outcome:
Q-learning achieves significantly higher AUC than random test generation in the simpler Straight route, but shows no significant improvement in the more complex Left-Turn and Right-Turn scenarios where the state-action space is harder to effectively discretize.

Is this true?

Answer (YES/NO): NO